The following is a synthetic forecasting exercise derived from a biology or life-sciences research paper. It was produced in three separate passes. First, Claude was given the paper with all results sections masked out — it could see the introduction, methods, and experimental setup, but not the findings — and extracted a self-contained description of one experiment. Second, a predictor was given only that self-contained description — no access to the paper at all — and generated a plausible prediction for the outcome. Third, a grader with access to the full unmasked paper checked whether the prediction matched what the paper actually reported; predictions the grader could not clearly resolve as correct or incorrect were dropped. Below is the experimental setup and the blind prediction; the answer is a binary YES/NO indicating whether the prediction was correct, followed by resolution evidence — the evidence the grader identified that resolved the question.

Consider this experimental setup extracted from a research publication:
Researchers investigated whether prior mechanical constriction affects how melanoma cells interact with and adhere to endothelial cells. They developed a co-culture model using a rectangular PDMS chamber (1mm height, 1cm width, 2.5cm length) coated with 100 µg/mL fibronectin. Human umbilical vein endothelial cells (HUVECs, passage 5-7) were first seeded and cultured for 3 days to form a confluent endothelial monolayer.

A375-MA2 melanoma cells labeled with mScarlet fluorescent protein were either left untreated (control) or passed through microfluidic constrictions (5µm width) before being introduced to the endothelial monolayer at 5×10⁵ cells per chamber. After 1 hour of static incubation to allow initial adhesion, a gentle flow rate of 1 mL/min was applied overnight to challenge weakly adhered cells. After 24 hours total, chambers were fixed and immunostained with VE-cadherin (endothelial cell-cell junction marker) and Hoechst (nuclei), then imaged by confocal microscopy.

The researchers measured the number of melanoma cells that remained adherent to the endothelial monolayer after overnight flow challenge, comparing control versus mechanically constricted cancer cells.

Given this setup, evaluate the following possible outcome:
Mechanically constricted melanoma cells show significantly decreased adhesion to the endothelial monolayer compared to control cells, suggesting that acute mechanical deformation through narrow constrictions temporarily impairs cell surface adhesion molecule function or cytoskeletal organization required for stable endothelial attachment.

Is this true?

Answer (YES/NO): NO